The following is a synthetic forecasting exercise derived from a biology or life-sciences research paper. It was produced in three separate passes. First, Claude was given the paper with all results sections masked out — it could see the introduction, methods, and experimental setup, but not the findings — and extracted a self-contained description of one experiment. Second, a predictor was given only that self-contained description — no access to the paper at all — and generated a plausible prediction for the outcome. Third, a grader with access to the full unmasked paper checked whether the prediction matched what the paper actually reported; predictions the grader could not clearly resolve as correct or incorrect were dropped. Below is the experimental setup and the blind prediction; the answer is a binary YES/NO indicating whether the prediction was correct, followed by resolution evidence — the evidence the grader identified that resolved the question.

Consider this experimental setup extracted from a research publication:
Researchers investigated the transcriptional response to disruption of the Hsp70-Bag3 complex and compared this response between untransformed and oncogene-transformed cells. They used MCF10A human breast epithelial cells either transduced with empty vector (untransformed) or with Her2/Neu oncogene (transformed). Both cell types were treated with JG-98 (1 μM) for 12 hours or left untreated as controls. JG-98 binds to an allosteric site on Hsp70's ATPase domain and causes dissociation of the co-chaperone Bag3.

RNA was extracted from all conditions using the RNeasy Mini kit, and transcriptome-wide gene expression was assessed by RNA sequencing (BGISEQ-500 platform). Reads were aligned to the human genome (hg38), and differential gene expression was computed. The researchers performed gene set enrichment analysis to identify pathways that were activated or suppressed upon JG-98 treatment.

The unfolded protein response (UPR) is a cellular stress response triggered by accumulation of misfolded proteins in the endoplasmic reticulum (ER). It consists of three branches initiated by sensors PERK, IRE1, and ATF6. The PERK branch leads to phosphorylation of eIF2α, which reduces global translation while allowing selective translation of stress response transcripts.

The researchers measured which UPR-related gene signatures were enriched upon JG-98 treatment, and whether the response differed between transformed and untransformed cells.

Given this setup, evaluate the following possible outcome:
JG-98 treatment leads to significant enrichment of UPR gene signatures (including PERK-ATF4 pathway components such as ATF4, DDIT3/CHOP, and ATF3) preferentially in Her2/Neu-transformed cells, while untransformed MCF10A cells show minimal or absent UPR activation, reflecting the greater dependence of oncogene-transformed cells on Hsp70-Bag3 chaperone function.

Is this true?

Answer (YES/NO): NO